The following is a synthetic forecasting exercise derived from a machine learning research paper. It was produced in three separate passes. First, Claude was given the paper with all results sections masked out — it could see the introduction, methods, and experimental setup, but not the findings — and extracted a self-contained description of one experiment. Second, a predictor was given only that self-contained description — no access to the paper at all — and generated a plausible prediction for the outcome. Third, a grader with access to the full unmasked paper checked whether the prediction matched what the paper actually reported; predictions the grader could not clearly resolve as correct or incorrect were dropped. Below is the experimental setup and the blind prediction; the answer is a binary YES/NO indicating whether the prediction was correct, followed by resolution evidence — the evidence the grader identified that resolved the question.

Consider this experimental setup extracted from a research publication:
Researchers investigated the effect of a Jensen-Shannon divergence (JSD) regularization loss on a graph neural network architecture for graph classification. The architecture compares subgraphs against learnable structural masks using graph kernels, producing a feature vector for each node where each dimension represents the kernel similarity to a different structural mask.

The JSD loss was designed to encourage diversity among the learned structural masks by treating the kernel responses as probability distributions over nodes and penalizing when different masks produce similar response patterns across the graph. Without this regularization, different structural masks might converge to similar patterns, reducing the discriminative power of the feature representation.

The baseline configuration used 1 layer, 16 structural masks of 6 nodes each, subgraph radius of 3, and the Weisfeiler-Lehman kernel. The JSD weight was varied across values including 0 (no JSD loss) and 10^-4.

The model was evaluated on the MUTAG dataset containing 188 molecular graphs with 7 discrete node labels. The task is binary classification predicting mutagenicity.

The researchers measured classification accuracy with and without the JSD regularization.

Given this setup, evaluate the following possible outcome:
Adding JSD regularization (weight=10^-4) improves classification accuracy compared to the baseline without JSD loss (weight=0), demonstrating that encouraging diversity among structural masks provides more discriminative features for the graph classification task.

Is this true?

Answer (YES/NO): YES